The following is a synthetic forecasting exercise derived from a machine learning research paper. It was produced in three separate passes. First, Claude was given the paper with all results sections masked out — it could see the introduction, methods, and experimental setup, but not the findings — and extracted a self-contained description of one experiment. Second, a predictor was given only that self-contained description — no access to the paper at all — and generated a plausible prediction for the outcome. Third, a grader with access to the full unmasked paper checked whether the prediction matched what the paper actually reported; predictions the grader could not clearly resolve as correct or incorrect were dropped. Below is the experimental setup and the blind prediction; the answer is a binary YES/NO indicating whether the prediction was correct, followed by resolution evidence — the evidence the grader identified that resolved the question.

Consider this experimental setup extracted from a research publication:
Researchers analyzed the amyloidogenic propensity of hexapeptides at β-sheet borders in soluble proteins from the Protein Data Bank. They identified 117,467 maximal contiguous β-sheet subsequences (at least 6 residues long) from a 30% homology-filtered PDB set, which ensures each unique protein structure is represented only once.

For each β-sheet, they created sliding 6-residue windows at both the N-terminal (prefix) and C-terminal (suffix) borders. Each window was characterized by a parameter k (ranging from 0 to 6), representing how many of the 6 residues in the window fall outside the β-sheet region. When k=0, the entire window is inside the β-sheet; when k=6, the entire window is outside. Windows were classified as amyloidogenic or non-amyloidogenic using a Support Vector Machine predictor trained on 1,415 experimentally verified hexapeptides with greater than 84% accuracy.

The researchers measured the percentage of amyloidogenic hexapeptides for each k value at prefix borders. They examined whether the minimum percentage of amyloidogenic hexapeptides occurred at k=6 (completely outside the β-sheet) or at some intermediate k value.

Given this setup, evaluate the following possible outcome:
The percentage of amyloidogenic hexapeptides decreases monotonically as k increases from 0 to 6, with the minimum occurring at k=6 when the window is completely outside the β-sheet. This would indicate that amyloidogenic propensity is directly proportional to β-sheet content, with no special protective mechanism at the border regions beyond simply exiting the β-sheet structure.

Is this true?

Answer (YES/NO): NO